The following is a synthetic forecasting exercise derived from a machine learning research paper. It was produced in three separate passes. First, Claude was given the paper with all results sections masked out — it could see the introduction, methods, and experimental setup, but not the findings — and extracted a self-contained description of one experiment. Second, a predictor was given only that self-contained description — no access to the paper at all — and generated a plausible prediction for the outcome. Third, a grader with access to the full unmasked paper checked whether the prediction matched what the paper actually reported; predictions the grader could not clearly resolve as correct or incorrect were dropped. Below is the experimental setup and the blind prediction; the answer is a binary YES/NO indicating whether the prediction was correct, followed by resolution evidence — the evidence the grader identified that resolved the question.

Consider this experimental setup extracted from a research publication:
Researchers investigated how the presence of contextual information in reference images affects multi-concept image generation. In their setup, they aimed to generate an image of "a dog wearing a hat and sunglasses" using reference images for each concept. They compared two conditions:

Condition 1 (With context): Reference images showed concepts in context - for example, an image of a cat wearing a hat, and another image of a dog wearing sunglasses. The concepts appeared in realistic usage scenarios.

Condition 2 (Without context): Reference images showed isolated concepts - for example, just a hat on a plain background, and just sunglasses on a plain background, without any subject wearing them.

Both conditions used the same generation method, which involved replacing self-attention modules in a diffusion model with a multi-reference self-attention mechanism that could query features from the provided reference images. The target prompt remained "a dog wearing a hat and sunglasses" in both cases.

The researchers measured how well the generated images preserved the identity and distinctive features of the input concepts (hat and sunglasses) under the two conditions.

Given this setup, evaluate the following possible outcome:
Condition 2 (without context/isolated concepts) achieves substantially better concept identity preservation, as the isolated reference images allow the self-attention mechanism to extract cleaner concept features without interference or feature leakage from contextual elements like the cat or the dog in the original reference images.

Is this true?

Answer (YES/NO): NO